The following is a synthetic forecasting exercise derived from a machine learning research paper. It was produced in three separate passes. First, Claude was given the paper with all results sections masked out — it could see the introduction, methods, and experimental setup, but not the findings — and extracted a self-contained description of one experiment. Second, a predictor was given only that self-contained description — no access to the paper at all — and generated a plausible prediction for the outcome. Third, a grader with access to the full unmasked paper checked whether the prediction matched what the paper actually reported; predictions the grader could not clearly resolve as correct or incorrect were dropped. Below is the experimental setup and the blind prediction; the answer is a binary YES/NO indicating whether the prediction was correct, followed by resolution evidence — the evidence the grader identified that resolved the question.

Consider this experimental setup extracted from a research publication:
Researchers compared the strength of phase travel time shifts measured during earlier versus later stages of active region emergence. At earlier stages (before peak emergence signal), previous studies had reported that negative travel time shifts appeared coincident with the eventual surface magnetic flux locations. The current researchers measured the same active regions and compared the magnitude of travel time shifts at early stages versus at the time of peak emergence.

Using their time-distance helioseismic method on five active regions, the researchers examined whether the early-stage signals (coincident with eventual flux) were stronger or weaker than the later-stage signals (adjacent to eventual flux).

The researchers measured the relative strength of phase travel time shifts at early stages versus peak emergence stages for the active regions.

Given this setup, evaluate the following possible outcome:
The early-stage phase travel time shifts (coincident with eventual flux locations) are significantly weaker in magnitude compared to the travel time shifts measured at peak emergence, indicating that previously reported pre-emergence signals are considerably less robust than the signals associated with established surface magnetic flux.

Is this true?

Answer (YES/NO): YES